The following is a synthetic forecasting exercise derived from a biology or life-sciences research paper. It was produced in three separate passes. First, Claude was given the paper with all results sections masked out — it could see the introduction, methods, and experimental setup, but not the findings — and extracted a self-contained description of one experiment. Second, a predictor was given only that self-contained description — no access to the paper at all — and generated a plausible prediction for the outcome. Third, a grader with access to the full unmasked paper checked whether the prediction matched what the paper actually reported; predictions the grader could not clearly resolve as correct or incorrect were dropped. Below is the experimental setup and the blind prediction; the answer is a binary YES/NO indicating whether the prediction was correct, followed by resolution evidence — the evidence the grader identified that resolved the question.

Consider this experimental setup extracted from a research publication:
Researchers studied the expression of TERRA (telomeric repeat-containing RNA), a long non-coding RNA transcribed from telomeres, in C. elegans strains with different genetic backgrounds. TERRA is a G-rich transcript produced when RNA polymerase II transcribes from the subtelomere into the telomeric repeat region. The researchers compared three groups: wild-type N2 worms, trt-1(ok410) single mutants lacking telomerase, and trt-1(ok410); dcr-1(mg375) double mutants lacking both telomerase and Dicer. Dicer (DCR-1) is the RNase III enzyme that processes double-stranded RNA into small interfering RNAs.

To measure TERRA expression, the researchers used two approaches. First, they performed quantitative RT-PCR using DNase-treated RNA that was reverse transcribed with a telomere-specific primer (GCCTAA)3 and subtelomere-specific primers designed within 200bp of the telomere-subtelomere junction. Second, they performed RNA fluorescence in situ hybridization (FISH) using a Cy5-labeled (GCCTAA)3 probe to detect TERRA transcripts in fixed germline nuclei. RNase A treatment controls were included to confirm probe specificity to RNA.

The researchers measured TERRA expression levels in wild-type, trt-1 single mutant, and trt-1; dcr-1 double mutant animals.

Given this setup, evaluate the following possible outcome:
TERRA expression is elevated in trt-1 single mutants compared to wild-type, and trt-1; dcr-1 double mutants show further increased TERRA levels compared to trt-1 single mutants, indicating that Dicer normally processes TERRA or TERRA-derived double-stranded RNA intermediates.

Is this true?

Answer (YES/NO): NO